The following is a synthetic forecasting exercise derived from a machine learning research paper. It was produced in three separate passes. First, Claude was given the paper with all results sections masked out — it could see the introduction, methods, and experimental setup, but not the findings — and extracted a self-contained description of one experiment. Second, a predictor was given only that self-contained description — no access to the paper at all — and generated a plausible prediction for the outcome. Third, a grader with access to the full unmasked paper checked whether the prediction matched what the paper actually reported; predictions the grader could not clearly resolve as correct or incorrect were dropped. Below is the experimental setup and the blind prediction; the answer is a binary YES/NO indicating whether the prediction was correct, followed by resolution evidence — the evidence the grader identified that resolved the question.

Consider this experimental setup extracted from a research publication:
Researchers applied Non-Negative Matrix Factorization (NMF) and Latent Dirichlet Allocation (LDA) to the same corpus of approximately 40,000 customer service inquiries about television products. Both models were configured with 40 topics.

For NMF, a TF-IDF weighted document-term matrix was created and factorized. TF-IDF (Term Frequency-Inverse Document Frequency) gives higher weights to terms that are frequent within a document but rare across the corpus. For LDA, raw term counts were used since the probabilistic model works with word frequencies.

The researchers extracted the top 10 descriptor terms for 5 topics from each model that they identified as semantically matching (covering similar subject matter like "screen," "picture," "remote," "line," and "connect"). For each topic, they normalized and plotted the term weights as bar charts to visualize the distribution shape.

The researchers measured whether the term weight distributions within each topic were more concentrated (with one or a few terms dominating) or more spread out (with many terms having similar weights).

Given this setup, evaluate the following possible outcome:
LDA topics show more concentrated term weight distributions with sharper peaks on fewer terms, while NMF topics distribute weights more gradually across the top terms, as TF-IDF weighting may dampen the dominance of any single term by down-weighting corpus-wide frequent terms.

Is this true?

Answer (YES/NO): NO